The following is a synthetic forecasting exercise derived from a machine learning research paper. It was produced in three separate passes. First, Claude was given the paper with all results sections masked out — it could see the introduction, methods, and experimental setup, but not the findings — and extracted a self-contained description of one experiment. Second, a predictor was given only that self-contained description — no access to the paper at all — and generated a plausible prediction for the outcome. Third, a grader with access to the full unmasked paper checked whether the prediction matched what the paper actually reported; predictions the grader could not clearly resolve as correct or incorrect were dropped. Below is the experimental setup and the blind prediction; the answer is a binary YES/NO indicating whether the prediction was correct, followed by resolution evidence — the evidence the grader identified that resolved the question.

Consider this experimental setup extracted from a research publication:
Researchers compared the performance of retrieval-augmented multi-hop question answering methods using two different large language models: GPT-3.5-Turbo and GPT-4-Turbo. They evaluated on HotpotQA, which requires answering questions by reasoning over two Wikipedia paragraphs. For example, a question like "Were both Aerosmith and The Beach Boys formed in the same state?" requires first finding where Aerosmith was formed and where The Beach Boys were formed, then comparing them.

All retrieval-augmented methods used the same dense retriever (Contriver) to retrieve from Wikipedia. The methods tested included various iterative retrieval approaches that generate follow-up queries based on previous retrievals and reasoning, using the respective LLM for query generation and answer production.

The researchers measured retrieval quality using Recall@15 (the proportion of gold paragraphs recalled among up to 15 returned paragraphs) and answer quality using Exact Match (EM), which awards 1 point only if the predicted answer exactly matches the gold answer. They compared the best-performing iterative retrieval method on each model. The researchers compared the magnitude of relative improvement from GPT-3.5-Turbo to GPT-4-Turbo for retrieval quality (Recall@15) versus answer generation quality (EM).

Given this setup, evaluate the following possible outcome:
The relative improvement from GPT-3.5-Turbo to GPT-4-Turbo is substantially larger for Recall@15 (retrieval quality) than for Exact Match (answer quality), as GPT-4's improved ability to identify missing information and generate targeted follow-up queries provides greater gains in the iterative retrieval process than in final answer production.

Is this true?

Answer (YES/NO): NO